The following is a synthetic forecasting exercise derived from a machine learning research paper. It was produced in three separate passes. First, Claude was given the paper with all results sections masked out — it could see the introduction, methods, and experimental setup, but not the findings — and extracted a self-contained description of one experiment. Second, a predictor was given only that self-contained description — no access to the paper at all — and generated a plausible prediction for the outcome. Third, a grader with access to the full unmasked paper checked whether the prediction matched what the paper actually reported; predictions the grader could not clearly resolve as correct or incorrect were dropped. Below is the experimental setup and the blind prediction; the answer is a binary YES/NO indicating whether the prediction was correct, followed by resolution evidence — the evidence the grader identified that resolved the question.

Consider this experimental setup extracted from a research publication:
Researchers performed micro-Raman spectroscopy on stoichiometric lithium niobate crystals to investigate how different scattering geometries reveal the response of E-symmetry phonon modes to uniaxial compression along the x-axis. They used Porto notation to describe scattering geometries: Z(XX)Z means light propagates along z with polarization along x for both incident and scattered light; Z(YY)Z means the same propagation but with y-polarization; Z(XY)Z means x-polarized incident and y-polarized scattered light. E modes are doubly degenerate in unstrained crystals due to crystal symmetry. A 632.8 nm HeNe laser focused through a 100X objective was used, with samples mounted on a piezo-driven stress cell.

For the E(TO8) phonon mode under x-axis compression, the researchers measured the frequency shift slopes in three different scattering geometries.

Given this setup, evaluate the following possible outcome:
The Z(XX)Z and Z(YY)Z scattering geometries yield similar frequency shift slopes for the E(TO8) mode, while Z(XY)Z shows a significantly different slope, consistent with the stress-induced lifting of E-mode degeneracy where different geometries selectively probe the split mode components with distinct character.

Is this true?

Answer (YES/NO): NO